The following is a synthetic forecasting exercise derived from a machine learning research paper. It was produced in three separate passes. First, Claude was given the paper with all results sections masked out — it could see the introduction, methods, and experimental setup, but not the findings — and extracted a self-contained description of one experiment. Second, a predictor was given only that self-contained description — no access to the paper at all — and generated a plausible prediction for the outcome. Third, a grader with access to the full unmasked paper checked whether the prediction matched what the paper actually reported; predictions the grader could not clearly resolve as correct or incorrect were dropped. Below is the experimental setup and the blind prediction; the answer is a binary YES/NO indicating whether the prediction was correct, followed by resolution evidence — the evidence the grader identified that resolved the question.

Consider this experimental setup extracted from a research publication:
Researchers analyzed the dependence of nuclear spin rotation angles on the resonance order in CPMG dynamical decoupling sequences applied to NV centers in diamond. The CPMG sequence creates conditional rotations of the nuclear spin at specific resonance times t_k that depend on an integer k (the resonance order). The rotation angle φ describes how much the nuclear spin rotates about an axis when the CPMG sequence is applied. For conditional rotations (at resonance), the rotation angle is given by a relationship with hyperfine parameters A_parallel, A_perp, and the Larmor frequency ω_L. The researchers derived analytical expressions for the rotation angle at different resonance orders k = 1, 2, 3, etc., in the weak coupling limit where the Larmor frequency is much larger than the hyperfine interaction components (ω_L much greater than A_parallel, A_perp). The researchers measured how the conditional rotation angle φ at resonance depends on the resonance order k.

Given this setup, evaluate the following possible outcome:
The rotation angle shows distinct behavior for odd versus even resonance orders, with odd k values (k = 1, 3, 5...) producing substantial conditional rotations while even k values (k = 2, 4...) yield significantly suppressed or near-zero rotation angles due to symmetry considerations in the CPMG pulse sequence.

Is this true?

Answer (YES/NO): NO